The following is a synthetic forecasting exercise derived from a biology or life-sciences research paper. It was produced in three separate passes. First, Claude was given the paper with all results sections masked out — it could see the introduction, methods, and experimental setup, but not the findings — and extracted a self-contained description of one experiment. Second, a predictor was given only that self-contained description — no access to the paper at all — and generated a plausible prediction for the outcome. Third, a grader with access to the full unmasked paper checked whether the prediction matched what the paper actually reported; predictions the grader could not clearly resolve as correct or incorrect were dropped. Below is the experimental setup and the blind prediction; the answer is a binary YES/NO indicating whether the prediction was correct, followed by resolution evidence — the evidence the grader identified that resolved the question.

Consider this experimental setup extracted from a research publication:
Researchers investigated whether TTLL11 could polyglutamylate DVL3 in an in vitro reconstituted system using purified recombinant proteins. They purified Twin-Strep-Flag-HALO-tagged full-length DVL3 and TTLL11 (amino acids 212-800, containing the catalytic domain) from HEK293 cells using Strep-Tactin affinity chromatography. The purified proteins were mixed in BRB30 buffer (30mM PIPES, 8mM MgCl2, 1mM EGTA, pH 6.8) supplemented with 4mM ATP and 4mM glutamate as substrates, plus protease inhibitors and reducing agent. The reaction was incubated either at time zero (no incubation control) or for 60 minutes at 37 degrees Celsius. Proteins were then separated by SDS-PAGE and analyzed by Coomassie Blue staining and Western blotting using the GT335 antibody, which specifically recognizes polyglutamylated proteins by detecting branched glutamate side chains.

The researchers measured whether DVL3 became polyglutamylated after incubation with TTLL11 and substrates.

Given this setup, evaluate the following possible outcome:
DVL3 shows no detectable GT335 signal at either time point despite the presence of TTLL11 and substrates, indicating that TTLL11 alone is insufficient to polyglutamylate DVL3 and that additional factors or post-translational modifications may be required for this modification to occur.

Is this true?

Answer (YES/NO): NO